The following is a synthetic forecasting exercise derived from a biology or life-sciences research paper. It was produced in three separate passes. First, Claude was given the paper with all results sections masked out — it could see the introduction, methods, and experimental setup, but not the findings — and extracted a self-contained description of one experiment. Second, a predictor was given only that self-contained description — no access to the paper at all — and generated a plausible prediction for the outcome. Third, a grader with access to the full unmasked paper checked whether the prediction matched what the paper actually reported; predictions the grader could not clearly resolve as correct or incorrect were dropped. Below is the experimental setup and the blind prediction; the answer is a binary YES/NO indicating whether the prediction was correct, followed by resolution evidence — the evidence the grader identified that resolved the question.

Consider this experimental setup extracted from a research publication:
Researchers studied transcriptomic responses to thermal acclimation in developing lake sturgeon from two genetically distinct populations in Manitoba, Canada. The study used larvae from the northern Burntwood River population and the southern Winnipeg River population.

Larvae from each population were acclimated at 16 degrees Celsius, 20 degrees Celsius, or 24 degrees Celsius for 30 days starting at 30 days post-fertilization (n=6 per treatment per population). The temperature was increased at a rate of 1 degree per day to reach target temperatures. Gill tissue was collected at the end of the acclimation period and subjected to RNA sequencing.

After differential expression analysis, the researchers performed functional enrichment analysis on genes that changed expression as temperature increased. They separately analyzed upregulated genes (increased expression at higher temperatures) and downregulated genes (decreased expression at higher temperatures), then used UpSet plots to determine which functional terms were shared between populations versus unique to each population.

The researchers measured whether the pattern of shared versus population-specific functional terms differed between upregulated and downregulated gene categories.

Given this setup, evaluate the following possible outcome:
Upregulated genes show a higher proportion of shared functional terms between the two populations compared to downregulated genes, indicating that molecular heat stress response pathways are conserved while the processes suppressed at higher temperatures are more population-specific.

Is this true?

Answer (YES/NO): YES